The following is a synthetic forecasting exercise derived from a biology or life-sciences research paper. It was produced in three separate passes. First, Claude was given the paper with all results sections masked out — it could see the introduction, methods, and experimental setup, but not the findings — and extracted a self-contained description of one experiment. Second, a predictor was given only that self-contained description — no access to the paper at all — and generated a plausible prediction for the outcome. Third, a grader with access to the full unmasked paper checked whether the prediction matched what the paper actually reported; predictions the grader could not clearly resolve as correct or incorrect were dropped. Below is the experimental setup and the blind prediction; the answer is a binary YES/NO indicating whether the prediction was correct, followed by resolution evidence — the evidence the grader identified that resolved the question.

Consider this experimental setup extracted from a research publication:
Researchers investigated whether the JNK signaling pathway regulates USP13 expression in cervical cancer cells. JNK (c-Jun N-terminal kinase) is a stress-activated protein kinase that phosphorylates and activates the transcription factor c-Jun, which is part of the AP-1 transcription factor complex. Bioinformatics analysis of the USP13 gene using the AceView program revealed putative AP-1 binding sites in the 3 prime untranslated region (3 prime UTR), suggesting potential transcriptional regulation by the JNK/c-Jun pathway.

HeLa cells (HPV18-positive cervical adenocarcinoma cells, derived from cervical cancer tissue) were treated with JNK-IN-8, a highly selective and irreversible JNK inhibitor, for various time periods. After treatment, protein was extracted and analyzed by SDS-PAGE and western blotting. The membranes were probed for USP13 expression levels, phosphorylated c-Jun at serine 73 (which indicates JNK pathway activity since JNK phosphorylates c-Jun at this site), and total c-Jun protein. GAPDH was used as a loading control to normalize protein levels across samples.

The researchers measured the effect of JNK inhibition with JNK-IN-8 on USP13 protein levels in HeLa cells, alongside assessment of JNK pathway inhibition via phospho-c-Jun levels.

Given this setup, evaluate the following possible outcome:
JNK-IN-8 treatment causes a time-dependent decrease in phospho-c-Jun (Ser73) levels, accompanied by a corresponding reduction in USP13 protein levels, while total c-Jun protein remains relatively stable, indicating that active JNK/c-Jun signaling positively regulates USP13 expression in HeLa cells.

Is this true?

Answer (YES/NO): NO